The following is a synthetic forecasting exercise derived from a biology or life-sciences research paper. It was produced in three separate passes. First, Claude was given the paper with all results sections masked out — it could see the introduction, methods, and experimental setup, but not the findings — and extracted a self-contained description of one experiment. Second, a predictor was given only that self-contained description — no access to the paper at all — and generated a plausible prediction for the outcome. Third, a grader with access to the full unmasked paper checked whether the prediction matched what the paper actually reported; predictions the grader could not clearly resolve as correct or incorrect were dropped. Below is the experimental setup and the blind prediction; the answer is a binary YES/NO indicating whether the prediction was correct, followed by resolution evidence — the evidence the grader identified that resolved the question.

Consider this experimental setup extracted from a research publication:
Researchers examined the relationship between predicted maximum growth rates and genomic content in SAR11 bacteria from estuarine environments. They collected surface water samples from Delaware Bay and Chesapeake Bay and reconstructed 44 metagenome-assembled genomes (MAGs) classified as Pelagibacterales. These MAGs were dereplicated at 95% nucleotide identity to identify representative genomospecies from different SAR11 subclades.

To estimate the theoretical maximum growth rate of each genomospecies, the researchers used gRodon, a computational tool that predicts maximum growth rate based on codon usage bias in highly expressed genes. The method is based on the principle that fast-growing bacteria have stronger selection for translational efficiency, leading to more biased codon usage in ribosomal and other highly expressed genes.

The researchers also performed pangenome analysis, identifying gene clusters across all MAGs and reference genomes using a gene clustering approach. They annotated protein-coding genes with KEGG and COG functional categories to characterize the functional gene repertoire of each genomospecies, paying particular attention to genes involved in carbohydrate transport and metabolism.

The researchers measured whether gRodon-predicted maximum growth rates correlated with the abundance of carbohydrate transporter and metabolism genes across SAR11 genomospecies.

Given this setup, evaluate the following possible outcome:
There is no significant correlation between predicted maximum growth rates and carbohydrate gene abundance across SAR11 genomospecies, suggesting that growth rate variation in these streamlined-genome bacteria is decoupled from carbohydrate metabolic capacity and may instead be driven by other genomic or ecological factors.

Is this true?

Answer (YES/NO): NO